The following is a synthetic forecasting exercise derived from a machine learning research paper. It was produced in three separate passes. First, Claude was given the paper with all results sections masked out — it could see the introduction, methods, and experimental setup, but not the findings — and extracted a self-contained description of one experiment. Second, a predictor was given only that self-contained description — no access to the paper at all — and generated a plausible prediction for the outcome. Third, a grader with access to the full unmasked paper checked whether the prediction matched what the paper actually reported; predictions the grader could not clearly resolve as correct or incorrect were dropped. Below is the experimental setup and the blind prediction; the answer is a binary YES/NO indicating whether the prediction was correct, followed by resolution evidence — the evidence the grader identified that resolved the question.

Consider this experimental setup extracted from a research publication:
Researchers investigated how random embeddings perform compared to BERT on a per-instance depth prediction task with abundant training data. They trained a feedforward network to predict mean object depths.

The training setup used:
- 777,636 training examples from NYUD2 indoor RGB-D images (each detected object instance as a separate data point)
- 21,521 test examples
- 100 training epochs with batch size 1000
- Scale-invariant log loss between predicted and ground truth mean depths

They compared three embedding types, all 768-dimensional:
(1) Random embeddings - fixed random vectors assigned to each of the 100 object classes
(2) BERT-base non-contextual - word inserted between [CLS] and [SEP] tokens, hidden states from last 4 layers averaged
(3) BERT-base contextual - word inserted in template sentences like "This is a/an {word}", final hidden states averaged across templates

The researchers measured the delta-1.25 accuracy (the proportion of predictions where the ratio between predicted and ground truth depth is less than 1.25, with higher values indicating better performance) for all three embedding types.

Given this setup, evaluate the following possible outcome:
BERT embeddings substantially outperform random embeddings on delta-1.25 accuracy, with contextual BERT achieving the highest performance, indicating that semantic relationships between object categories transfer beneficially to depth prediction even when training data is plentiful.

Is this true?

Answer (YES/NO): NO